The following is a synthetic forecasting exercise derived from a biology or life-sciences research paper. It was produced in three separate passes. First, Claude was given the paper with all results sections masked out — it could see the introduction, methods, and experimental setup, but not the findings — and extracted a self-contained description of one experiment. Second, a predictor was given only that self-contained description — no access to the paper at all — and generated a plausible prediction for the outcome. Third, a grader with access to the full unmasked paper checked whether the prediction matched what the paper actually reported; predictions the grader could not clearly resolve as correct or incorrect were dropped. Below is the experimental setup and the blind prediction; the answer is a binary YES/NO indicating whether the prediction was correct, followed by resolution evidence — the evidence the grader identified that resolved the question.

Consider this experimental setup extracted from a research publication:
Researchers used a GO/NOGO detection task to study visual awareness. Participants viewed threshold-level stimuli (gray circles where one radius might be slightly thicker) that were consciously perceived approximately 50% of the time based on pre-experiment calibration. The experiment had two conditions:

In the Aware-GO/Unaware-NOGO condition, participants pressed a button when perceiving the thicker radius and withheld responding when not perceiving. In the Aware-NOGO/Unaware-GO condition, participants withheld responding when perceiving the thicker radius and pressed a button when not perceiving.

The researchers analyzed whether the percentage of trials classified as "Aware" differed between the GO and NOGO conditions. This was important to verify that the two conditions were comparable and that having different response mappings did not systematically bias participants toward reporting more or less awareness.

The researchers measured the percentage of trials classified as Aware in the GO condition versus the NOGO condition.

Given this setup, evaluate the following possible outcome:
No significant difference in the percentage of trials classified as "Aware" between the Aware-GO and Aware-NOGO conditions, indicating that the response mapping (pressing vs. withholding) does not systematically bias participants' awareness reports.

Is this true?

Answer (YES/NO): YES